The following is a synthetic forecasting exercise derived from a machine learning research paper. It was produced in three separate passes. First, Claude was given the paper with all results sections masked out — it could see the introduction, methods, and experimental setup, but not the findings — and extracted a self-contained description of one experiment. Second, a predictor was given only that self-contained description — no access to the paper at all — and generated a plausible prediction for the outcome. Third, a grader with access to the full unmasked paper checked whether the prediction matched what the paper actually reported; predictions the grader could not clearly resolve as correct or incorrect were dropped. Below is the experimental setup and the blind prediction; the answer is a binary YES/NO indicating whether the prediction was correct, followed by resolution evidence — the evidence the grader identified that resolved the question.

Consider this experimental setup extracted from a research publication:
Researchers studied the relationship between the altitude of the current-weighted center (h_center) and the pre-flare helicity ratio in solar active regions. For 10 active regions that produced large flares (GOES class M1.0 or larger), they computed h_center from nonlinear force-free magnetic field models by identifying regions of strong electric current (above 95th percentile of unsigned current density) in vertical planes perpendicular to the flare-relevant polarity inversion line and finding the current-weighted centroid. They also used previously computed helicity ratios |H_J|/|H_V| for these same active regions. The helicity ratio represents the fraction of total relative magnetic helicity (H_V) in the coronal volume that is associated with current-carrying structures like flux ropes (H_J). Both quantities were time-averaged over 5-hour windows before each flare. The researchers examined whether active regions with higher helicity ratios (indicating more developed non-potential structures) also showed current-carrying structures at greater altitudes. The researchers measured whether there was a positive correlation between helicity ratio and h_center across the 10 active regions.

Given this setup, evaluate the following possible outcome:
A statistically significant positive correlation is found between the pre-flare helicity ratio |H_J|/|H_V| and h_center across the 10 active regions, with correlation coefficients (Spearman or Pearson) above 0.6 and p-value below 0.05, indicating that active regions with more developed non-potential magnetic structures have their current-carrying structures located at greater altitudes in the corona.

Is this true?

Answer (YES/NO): NO